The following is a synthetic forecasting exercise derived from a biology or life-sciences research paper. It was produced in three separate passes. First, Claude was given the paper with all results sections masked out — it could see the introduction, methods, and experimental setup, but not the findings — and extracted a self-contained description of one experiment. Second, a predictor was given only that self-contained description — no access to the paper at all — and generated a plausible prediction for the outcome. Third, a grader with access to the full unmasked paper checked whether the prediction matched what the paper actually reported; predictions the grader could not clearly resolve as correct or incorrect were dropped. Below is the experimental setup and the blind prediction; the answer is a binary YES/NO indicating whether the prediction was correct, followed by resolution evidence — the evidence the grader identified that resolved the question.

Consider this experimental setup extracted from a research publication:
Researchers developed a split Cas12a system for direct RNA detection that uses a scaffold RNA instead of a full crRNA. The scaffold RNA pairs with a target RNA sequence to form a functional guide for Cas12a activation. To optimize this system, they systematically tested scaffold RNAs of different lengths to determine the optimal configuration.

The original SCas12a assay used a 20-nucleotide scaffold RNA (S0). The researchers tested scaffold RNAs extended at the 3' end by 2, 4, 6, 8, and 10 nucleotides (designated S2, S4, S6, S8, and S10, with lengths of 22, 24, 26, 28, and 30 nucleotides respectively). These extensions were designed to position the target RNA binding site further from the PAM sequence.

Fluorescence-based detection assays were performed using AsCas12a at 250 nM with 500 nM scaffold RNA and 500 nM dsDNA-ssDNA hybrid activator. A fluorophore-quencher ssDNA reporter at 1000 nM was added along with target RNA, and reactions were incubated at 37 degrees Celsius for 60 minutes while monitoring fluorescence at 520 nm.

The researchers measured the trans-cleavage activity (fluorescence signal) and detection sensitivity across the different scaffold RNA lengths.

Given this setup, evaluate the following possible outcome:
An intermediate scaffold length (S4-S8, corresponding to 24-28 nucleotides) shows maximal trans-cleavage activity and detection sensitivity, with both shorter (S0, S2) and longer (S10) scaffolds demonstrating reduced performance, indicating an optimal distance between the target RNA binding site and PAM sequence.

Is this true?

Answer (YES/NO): YES